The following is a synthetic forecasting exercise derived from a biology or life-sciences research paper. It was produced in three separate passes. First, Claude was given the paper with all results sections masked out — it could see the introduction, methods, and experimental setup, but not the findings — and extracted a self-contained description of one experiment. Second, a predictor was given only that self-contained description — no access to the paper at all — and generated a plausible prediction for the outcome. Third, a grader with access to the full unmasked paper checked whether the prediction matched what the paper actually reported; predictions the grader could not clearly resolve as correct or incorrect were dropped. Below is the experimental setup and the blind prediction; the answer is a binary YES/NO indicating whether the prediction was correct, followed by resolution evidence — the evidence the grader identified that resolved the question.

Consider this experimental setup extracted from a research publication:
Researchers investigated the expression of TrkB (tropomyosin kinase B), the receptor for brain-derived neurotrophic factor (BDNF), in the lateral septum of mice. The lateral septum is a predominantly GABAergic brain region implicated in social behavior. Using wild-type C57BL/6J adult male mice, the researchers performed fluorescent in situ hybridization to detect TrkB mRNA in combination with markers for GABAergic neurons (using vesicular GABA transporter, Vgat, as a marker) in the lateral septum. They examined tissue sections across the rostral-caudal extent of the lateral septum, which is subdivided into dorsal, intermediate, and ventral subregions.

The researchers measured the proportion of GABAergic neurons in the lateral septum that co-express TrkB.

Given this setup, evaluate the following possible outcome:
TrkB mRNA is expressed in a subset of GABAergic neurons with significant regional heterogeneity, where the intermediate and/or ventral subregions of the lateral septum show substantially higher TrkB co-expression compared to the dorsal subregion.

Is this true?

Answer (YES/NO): NO